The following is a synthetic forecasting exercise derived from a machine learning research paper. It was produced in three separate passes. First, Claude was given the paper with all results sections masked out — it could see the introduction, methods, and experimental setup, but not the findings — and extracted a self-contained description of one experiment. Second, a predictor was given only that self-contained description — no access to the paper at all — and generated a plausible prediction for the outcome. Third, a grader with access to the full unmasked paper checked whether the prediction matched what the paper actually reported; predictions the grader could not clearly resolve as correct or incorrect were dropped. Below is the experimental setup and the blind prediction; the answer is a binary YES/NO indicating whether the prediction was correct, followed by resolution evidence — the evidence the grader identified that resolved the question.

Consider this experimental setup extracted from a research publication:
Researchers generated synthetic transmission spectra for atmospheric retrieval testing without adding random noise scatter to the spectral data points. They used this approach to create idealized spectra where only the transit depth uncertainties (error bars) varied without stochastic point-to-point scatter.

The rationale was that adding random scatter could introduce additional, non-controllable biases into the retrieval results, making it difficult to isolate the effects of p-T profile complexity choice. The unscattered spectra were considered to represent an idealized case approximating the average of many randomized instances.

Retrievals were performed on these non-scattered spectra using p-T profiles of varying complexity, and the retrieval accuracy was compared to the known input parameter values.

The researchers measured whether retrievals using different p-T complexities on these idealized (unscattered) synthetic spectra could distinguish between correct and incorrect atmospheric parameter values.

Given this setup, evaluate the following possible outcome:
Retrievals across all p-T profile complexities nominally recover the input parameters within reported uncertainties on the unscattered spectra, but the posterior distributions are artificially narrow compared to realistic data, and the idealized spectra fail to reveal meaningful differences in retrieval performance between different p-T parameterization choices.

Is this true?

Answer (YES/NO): NO